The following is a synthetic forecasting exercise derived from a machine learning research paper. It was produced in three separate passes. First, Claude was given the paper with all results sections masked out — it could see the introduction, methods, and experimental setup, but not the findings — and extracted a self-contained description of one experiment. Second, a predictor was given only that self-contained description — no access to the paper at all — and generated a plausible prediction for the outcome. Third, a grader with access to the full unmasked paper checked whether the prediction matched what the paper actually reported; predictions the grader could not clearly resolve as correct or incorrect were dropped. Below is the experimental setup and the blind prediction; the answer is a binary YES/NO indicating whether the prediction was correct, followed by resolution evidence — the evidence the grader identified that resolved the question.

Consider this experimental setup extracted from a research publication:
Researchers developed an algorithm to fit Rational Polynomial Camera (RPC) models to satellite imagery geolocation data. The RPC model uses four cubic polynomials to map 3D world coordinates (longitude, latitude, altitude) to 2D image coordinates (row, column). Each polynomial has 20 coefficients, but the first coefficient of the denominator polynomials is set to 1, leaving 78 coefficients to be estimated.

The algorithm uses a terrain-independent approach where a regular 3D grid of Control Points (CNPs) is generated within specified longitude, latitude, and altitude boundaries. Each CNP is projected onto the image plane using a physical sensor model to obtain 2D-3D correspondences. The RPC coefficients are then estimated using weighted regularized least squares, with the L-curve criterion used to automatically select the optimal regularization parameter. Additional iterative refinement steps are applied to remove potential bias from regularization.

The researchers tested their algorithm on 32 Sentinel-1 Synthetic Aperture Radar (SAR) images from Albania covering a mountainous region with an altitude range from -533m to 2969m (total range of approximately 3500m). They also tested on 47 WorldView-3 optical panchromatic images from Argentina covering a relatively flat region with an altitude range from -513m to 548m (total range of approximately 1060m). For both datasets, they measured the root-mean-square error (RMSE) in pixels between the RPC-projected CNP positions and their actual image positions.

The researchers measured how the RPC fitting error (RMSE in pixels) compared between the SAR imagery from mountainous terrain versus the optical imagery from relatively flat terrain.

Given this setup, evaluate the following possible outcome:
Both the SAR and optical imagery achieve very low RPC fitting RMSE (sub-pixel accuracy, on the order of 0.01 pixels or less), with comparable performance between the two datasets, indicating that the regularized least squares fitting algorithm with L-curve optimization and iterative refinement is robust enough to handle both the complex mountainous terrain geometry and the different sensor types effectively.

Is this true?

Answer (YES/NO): NO